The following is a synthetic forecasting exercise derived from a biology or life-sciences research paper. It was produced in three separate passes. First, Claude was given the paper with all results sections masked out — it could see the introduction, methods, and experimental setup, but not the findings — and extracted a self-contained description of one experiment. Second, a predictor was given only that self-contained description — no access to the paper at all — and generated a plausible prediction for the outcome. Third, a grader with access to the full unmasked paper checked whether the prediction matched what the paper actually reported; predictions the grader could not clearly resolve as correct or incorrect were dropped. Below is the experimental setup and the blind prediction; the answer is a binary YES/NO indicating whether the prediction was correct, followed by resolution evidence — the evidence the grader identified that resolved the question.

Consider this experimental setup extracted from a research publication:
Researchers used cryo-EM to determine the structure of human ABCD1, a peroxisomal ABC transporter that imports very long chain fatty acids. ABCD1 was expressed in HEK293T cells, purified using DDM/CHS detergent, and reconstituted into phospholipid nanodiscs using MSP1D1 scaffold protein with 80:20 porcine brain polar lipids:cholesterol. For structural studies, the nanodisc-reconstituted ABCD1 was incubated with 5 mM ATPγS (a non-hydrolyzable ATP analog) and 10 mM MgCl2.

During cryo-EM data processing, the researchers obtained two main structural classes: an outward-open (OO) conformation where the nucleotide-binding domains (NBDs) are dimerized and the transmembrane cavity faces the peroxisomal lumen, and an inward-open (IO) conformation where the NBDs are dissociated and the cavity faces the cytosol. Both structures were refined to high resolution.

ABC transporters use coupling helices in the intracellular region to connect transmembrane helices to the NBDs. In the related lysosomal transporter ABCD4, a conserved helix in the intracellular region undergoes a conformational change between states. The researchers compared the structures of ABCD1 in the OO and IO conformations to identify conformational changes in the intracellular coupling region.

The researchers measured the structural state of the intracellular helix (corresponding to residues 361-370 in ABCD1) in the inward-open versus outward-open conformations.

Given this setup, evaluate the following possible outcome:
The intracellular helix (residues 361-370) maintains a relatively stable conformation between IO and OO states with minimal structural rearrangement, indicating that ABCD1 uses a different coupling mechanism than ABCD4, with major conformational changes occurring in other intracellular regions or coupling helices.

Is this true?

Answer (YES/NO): NO